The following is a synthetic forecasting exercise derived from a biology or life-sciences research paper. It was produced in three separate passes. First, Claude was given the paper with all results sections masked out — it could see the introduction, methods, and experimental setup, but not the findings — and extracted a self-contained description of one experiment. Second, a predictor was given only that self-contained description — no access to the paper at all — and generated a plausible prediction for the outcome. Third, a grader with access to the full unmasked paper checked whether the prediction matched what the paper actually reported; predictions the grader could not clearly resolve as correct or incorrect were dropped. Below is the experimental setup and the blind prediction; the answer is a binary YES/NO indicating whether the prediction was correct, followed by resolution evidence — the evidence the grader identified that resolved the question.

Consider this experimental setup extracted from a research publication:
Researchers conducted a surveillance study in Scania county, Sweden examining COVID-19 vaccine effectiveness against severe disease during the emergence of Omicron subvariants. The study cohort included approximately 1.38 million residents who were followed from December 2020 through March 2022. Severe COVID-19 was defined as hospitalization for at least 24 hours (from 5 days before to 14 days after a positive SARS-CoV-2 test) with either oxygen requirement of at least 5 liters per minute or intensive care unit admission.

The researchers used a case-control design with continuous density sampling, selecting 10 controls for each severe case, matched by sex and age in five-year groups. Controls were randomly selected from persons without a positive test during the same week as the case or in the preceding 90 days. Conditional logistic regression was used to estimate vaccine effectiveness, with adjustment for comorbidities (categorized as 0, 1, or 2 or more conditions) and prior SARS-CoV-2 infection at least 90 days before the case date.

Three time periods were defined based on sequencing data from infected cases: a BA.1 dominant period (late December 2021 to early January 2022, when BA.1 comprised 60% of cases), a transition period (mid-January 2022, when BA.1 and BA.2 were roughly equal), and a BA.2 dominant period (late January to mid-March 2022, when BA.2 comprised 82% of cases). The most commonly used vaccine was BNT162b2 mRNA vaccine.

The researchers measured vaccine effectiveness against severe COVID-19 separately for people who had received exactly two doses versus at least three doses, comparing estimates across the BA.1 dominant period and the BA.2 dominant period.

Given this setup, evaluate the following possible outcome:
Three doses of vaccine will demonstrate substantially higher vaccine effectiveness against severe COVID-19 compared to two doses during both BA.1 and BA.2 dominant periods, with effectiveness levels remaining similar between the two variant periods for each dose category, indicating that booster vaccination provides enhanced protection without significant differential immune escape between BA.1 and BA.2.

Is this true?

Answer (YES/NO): NO